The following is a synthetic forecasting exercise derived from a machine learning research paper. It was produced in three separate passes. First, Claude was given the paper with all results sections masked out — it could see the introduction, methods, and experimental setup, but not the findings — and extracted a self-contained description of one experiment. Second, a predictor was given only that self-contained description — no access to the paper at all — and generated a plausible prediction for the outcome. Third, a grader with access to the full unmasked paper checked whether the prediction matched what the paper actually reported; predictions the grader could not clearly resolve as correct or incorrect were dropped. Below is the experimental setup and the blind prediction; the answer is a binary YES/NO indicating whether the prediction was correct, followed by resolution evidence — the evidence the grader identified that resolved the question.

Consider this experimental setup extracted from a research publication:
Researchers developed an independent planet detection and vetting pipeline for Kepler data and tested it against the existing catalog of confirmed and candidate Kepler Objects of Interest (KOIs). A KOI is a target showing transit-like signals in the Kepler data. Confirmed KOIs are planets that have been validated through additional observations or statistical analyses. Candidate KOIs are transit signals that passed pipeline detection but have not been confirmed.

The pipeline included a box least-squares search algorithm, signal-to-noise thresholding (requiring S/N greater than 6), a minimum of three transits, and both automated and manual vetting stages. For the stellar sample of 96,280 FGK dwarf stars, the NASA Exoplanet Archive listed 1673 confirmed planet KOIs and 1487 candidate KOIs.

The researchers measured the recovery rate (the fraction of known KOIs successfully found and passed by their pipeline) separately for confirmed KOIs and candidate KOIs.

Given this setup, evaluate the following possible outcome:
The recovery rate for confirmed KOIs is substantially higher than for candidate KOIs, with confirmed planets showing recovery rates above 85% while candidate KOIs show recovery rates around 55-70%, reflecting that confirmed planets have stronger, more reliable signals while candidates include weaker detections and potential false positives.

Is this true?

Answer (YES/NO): YES